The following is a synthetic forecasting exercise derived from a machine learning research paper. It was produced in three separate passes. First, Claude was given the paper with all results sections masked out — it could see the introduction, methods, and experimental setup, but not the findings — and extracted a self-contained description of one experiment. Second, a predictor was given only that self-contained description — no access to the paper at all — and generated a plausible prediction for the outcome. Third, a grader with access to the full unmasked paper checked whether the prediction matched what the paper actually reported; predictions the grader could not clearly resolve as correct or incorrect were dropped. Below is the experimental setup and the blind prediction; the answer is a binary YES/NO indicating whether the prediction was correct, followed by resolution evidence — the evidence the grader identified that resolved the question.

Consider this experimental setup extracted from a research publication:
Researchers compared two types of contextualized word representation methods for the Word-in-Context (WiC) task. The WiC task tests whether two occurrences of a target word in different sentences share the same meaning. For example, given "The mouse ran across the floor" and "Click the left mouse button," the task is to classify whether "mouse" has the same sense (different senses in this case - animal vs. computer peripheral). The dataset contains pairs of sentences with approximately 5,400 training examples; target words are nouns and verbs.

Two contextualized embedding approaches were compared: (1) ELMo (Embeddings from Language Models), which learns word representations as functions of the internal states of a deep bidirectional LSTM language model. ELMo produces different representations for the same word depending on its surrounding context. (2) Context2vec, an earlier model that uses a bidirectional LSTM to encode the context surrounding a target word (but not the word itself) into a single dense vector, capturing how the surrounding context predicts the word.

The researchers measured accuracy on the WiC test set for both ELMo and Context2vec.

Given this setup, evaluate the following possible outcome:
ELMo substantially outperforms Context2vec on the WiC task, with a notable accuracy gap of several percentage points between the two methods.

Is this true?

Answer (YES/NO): NO